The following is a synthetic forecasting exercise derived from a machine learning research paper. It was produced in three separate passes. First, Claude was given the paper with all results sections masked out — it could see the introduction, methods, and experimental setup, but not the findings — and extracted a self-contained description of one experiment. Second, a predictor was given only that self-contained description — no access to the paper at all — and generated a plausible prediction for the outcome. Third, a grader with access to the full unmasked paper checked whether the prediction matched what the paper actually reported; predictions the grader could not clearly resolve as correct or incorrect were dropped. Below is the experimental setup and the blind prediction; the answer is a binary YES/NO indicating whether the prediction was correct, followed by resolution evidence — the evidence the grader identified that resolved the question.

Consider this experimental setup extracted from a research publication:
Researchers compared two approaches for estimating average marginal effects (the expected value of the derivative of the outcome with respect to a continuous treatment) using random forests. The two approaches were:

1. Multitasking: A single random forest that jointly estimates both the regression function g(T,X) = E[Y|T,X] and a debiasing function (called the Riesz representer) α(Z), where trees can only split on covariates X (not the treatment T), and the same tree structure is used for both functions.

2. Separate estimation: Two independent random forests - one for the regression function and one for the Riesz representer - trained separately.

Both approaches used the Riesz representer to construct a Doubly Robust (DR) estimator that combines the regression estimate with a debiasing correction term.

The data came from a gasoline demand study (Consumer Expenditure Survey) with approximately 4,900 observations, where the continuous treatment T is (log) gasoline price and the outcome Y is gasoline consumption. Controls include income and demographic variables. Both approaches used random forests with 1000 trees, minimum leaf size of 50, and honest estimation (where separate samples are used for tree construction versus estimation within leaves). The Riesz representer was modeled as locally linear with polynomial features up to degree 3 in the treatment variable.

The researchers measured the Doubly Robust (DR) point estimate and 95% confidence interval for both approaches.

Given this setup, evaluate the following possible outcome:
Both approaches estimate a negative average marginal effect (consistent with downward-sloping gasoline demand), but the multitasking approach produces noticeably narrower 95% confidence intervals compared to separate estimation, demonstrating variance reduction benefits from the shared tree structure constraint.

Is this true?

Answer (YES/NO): YES